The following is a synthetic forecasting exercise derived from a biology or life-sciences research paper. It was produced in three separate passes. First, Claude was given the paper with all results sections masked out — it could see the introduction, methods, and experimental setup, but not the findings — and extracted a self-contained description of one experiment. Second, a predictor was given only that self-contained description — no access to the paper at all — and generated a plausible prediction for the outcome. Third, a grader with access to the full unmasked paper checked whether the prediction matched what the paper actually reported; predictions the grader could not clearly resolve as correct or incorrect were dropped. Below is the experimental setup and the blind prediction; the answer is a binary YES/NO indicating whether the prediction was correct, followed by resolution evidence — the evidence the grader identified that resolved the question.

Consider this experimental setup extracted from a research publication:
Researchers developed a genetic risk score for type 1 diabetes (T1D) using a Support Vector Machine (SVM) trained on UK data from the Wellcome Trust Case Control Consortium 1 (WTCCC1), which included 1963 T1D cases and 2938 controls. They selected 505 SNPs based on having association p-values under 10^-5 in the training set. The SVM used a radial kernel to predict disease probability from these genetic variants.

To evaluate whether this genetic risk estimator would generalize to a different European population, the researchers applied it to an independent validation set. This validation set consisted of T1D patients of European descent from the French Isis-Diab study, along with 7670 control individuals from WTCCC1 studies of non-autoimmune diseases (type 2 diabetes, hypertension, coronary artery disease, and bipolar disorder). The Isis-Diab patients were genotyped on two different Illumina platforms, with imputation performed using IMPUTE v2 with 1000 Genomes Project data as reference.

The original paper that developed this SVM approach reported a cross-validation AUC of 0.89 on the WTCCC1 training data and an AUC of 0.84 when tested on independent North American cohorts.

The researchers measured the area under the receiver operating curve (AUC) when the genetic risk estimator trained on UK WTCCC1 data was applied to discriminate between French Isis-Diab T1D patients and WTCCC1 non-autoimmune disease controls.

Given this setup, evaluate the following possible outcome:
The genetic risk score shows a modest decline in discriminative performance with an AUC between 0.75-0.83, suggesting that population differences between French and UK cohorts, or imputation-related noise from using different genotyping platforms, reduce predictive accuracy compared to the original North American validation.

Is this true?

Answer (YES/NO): NO